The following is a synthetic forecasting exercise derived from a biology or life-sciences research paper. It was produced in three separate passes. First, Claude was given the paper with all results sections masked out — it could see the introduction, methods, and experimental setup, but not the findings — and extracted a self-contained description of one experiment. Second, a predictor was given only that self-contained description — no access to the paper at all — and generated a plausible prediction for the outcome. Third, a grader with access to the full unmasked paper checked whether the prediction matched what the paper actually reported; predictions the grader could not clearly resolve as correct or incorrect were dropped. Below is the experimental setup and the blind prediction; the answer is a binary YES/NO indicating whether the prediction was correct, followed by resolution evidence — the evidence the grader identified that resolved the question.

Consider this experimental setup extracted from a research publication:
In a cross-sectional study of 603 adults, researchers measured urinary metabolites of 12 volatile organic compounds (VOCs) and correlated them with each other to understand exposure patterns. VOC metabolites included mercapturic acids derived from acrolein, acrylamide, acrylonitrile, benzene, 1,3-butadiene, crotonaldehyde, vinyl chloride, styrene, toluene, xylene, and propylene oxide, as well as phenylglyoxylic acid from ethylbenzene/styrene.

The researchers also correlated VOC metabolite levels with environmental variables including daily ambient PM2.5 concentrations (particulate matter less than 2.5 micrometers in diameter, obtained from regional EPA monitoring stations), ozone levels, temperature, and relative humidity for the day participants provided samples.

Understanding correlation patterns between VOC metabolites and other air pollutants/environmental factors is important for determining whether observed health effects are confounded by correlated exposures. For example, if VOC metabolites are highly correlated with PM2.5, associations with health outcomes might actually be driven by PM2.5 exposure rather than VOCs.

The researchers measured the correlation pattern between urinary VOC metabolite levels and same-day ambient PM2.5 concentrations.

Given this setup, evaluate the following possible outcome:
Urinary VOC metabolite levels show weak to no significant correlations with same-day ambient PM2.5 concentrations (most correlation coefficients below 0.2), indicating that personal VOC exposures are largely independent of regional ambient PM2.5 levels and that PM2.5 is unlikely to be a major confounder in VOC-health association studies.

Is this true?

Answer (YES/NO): YES